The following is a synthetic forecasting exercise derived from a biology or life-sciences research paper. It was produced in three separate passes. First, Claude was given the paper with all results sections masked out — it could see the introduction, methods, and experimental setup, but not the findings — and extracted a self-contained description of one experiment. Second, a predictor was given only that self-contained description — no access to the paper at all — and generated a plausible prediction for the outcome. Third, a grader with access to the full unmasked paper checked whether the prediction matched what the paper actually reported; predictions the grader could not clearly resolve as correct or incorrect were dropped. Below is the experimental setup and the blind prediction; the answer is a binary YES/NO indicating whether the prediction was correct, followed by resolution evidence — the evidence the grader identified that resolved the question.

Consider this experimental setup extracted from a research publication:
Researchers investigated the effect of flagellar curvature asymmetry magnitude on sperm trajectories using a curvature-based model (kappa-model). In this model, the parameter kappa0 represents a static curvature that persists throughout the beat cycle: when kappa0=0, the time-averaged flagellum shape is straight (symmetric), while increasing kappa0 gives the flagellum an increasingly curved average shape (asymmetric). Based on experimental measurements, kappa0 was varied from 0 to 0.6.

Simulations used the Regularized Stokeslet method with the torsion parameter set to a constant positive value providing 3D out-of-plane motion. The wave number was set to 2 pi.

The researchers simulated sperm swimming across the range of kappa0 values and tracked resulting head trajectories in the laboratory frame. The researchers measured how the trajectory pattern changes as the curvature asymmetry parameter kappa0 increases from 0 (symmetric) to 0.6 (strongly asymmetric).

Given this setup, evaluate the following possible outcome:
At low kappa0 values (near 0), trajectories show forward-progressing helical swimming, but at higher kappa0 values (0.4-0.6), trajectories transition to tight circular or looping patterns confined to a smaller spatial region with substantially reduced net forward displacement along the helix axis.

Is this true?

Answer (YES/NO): NO